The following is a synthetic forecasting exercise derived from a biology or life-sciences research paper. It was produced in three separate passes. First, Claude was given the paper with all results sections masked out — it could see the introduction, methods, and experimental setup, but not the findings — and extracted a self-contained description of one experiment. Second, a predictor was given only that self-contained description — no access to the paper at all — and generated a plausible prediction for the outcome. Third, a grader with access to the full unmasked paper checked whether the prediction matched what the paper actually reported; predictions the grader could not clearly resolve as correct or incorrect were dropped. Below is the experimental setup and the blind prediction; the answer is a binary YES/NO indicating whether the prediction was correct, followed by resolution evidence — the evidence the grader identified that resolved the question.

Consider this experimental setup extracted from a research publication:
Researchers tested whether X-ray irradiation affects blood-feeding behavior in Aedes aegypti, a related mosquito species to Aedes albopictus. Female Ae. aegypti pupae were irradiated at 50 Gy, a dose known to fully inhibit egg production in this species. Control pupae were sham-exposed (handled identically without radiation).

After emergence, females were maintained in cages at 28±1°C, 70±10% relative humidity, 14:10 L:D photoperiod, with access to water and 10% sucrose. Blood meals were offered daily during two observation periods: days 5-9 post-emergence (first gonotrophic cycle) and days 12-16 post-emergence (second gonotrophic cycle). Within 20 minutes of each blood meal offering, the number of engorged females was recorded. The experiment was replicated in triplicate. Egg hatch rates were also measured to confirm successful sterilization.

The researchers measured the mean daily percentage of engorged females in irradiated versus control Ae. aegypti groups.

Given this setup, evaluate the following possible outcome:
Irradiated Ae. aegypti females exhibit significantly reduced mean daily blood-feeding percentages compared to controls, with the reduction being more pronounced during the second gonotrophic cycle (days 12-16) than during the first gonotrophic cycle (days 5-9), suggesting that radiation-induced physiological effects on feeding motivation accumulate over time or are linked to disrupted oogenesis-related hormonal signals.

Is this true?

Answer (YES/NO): NO